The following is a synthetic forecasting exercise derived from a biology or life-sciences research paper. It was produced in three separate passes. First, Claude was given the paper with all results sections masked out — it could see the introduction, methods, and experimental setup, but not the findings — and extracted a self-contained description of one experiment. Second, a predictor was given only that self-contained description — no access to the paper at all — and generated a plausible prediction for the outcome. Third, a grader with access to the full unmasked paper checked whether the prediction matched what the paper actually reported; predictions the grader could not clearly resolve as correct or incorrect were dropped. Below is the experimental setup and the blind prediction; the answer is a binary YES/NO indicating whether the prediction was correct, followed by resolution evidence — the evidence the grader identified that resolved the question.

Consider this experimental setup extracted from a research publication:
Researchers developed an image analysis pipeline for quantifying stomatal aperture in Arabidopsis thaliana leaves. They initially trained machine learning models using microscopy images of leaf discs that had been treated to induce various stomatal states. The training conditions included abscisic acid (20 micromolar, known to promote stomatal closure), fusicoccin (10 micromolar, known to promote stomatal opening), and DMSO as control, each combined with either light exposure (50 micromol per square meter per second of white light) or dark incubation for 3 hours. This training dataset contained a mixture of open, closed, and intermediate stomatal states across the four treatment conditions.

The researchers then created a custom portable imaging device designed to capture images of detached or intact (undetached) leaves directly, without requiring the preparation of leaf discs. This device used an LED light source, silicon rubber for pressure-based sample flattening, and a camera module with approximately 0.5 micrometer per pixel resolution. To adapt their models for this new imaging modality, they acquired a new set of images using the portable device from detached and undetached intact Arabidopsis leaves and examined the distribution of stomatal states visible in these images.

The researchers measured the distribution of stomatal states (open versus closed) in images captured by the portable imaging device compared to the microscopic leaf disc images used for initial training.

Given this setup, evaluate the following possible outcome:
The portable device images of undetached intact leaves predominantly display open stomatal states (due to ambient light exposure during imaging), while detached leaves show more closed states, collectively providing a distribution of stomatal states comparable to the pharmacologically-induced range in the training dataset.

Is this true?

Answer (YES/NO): NO